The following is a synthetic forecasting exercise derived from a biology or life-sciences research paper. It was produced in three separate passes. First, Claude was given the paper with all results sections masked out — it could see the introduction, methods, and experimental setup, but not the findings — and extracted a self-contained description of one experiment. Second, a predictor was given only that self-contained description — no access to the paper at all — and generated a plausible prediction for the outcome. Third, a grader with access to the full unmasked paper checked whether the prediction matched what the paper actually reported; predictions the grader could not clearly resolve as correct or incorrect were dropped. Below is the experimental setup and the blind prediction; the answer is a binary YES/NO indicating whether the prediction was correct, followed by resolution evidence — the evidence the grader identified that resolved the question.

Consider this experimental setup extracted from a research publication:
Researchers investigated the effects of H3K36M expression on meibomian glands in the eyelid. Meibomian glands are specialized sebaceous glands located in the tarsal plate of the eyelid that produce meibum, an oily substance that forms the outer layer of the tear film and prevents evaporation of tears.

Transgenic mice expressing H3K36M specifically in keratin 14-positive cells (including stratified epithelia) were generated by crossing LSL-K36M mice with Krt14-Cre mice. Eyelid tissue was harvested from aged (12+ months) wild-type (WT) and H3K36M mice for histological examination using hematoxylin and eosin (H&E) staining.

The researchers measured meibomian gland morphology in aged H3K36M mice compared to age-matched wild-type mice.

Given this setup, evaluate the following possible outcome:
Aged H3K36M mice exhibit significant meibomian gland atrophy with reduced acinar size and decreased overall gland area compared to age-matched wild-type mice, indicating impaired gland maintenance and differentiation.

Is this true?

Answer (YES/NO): NO